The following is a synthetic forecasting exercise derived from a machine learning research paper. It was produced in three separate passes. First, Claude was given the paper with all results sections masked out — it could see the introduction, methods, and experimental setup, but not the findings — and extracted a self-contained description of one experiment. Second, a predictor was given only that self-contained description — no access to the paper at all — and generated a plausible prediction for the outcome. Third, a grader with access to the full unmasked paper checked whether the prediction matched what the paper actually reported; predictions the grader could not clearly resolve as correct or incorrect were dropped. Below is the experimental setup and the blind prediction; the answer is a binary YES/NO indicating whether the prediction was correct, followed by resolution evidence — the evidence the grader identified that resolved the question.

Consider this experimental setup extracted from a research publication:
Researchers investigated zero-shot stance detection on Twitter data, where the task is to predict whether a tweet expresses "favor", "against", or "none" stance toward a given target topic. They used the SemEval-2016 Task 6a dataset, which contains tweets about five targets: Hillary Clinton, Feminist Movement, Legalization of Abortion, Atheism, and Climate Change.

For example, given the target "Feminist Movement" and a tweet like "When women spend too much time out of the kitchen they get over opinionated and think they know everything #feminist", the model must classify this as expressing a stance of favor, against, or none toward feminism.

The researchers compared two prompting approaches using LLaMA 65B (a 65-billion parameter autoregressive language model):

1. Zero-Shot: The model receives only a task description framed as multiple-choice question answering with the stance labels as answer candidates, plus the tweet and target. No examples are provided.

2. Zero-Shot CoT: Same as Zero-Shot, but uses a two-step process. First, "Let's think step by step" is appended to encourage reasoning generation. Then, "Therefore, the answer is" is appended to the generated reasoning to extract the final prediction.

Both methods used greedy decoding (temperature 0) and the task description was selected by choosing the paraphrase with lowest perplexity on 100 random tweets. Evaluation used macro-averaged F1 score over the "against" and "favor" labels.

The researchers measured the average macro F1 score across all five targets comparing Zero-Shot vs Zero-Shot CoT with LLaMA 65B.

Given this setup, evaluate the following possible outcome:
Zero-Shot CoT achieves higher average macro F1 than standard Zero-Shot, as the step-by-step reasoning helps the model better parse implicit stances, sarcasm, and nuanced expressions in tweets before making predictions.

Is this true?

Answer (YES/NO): YES